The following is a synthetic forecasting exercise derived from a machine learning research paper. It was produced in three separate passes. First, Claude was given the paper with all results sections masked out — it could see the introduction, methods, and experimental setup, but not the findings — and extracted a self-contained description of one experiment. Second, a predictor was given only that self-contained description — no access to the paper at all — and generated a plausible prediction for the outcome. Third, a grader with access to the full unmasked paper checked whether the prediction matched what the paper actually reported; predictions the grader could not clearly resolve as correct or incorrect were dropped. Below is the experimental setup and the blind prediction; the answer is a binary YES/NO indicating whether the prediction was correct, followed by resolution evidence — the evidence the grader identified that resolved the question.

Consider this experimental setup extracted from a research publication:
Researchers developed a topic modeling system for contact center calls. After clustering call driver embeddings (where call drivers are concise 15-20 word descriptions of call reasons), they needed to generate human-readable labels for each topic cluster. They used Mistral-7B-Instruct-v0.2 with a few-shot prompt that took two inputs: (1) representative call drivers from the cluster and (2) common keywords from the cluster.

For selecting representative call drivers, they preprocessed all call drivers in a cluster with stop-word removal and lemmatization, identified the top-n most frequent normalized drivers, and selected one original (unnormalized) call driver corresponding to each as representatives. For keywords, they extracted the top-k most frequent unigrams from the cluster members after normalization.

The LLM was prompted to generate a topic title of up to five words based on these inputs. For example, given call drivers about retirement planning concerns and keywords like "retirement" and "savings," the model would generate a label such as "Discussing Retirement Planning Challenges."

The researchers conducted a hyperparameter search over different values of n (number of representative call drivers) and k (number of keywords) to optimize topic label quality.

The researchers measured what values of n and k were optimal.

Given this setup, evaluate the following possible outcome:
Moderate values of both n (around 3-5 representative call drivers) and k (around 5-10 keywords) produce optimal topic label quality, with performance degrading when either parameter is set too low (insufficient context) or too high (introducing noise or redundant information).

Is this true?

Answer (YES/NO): NO